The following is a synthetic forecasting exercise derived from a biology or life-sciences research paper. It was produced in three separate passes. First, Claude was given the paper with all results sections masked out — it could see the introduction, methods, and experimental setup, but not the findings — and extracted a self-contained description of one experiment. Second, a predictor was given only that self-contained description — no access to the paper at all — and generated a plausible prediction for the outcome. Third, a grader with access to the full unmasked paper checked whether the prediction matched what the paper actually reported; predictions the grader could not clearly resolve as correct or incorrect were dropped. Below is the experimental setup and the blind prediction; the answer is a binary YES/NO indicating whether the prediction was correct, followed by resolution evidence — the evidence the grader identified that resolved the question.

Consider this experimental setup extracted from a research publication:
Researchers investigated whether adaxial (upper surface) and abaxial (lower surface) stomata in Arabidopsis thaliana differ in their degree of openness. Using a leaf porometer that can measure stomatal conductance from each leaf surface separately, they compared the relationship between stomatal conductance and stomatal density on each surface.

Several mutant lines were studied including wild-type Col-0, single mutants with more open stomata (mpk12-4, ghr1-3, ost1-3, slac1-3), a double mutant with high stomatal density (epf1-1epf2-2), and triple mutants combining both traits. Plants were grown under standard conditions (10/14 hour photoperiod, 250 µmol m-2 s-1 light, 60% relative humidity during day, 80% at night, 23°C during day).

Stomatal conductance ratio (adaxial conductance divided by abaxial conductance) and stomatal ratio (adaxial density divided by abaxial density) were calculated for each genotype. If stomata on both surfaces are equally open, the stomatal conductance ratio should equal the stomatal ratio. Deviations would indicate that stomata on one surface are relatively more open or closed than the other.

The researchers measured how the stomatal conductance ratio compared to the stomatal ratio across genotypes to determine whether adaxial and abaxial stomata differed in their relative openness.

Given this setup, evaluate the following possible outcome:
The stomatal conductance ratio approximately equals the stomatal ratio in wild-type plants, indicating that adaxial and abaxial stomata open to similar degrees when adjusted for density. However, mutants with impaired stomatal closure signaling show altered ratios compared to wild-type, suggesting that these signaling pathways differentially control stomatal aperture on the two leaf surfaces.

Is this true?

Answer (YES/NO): NO